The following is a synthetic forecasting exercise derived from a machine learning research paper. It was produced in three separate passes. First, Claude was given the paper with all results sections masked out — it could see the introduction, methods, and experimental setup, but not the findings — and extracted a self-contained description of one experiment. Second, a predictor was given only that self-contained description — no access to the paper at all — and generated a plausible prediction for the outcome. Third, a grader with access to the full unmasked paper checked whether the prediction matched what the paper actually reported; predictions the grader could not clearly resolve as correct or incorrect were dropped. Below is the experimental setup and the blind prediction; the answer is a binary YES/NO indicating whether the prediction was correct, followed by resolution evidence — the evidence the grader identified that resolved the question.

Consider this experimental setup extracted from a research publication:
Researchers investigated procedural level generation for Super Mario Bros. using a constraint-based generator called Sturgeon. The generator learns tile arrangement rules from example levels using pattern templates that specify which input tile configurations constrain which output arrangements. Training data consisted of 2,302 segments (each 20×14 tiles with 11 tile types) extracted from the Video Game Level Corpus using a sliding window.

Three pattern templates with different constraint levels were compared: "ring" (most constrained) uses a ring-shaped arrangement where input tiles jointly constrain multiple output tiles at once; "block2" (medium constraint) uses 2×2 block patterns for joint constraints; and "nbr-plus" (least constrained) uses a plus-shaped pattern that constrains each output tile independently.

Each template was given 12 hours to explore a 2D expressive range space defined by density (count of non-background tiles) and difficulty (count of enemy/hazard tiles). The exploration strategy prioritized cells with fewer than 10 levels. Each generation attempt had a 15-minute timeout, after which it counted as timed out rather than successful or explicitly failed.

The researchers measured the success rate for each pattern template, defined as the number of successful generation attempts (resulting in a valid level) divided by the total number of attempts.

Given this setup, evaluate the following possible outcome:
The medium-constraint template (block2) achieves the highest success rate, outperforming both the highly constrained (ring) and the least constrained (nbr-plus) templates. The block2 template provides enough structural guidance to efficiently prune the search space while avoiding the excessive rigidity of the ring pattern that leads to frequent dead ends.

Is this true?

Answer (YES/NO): NO